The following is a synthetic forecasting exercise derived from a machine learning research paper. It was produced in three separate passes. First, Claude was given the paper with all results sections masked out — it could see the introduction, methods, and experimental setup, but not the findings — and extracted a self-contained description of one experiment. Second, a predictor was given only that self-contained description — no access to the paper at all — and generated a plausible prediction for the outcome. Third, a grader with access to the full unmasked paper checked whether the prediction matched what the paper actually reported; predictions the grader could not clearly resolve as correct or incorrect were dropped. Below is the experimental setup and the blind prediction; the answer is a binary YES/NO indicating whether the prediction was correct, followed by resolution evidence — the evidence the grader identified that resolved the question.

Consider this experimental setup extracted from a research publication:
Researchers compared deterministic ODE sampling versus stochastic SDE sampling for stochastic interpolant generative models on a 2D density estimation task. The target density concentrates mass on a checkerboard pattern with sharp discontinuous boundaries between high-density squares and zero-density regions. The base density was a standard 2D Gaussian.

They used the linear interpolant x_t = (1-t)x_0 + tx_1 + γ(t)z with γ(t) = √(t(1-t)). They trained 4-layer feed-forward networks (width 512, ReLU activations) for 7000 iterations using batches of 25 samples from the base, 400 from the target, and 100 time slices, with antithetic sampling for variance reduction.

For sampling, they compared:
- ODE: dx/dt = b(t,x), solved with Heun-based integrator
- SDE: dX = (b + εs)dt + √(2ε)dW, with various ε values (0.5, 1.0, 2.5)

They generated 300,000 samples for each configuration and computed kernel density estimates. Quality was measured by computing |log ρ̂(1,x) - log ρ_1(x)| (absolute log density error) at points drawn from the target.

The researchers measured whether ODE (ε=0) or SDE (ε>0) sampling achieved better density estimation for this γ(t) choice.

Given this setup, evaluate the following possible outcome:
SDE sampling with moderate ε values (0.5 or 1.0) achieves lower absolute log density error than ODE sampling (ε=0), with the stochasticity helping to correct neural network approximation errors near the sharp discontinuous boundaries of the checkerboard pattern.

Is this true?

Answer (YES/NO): NO